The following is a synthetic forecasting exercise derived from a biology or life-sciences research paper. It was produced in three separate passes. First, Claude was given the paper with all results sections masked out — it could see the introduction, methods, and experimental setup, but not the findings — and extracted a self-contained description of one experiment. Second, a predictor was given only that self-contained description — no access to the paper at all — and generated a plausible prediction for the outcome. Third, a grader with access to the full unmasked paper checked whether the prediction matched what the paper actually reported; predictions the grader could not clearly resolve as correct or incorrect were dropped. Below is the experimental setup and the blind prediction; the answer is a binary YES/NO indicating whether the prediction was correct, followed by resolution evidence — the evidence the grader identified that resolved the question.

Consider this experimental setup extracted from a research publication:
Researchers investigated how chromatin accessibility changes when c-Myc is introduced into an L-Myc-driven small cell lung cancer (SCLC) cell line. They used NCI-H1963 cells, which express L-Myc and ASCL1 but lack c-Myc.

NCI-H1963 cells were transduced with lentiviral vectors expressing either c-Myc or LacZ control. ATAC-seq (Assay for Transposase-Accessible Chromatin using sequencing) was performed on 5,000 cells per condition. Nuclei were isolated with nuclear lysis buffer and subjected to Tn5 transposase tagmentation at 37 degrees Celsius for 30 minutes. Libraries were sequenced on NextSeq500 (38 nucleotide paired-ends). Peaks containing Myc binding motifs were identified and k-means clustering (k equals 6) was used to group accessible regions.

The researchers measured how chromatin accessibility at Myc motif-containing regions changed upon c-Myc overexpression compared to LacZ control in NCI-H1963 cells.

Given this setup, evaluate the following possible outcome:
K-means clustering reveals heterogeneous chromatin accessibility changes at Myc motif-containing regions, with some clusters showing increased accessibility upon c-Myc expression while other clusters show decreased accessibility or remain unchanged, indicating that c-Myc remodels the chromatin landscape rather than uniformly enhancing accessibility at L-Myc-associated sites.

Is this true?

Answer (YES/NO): YES